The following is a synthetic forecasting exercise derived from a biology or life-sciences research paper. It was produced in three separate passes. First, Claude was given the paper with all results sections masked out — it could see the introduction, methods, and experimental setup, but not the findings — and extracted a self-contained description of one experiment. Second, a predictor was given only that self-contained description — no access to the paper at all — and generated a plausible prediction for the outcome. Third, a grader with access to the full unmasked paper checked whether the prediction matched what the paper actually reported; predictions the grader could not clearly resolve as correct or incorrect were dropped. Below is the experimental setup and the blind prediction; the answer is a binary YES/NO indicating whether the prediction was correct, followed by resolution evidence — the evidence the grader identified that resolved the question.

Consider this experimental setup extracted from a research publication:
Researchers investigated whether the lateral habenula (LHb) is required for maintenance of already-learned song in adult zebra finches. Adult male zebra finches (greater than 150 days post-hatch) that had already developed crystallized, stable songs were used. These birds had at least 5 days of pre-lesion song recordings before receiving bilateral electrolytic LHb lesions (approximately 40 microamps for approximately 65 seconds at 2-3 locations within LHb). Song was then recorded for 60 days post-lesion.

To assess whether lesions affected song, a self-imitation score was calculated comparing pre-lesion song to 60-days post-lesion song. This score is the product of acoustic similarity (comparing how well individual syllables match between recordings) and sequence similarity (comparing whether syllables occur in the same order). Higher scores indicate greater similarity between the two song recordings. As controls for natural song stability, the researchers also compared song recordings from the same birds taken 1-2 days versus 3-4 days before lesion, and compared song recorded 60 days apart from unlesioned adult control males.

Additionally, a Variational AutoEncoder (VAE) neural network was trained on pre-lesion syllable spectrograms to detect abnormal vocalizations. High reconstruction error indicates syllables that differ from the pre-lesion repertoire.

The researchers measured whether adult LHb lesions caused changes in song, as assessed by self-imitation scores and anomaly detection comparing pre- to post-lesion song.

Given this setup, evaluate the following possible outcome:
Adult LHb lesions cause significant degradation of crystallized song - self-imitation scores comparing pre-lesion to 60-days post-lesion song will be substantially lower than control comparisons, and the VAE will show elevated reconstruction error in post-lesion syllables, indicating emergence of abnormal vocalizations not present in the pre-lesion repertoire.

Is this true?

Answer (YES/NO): NO